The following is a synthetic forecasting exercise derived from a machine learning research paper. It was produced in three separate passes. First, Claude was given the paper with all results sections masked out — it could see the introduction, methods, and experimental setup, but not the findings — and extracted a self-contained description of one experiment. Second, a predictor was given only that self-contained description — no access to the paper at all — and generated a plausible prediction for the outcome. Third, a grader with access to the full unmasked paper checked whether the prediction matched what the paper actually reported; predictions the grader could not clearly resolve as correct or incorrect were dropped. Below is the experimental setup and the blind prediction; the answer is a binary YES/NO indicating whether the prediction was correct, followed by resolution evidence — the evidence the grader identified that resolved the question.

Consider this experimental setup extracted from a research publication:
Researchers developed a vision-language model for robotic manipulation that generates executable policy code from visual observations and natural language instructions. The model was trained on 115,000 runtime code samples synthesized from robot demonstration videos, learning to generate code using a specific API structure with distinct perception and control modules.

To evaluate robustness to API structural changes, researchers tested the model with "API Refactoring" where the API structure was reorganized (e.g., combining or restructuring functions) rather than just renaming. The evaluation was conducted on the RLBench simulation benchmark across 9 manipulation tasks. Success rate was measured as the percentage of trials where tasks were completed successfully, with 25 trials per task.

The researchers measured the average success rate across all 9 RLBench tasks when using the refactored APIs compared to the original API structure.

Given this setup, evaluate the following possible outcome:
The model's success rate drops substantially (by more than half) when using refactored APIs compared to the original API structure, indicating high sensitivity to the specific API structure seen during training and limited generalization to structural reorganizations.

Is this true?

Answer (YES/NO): NO